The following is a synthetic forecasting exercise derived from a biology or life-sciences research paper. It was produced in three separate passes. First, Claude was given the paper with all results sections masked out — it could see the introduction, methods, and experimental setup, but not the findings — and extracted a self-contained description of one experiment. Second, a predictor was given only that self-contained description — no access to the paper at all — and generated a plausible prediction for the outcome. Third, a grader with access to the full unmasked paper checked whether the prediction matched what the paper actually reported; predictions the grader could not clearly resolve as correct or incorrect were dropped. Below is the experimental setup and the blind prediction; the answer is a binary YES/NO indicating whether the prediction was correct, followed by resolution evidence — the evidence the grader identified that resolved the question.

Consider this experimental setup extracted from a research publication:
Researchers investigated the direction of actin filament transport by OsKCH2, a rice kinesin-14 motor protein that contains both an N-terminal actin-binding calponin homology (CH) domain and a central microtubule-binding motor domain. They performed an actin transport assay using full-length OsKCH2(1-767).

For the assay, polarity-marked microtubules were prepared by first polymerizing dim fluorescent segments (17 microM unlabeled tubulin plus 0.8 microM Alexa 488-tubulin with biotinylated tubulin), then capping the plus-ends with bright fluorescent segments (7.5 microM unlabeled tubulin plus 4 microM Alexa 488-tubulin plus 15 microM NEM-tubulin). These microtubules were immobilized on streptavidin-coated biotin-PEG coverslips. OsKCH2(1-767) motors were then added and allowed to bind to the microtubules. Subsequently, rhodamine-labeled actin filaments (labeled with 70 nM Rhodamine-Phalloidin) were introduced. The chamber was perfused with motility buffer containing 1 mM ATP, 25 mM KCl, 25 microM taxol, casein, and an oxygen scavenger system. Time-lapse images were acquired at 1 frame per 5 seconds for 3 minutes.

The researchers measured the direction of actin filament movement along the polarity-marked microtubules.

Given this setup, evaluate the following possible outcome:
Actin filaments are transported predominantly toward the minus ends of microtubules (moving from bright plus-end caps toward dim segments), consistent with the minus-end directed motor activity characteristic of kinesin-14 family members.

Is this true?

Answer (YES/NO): YES